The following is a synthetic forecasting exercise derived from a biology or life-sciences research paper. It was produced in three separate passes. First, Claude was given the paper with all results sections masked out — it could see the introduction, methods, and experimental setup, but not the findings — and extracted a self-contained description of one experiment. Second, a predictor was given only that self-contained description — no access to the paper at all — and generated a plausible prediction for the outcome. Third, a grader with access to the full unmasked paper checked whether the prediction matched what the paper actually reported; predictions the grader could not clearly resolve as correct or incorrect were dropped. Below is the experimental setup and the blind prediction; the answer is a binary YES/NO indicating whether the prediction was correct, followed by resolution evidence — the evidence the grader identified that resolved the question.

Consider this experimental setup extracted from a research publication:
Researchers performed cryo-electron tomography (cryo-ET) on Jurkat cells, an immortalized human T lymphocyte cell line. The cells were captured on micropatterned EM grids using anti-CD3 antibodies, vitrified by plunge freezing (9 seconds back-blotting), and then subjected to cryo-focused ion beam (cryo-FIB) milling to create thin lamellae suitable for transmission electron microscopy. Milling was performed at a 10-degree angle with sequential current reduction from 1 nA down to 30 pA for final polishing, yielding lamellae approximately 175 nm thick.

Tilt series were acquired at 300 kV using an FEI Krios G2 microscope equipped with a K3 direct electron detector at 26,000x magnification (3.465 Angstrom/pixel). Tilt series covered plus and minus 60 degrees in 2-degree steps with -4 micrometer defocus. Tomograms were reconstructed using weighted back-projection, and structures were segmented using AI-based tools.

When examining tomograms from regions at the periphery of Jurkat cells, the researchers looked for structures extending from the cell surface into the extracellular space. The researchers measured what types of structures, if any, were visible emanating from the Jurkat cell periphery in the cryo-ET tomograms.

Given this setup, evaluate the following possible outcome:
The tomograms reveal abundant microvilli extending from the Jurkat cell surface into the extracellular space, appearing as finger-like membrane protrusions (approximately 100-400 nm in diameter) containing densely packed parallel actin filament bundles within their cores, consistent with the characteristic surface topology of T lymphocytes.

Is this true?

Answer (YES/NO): NO